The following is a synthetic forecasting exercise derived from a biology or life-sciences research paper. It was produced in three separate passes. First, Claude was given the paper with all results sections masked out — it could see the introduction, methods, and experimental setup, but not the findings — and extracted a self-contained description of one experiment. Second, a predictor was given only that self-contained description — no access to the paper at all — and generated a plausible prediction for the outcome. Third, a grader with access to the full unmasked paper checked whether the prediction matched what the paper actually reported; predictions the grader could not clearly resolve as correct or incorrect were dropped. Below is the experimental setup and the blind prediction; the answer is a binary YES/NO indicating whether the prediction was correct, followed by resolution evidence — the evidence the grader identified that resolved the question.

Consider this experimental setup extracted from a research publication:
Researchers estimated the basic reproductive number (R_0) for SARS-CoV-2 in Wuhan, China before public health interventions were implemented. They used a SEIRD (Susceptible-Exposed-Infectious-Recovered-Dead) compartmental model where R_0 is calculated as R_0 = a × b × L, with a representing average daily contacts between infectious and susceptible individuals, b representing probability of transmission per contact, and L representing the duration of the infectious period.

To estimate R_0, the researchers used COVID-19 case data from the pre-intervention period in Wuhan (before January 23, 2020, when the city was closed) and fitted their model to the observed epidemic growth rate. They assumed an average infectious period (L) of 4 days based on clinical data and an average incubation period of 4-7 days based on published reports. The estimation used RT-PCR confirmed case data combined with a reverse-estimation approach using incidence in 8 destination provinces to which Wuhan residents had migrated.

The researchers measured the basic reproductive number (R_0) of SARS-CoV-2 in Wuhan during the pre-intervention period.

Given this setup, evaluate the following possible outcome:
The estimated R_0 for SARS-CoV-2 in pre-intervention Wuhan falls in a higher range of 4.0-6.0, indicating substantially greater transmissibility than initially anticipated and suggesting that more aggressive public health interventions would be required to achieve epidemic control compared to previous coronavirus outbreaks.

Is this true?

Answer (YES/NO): NO